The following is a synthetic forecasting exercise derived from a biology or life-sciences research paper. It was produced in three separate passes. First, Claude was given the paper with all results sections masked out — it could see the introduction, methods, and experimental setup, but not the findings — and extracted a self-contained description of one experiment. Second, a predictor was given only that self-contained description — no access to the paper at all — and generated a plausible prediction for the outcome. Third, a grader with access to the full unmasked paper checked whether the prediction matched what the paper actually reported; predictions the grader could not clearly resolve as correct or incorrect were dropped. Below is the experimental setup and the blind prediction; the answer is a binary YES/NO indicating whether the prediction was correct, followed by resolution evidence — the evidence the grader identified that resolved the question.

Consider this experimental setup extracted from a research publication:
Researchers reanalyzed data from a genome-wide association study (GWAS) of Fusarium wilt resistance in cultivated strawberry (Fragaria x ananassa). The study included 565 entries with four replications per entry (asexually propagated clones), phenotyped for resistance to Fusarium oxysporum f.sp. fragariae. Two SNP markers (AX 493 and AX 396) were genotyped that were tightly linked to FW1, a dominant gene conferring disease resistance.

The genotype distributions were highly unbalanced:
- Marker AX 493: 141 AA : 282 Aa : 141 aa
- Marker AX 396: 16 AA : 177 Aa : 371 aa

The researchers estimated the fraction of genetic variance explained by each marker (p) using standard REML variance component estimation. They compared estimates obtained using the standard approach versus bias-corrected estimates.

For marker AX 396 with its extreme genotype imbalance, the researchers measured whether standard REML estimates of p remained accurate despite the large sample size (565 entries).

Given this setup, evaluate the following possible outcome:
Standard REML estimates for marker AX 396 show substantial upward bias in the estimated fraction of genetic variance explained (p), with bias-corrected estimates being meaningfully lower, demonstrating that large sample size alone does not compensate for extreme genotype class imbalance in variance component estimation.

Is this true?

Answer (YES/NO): YES